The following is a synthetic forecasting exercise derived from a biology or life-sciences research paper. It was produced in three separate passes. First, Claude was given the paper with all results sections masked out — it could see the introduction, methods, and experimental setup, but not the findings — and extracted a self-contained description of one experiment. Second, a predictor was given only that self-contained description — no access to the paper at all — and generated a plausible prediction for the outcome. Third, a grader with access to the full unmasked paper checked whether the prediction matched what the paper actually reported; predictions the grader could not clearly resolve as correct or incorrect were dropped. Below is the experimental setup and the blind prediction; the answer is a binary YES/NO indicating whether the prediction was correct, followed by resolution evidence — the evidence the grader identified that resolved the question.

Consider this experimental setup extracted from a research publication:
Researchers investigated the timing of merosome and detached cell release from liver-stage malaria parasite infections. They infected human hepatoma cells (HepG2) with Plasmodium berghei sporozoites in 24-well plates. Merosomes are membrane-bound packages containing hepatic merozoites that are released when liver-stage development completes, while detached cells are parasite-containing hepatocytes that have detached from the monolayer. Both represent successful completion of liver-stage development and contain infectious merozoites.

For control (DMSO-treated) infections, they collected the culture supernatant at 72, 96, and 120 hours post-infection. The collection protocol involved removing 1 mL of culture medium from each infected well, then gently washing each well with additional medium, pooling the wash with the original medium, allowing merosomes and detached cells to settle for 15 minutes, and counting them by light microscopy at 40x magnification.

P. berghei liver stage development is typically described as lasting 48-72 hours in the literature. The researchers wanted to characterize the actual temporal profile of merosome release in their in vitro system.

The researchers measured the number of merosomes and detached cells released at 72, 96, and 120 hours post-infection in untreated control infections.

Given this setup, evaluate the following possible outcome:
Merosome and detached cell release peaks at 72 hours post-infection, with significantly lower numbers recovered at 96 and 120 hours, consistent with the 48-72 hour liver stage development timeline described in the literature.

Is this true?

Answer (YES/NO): NO